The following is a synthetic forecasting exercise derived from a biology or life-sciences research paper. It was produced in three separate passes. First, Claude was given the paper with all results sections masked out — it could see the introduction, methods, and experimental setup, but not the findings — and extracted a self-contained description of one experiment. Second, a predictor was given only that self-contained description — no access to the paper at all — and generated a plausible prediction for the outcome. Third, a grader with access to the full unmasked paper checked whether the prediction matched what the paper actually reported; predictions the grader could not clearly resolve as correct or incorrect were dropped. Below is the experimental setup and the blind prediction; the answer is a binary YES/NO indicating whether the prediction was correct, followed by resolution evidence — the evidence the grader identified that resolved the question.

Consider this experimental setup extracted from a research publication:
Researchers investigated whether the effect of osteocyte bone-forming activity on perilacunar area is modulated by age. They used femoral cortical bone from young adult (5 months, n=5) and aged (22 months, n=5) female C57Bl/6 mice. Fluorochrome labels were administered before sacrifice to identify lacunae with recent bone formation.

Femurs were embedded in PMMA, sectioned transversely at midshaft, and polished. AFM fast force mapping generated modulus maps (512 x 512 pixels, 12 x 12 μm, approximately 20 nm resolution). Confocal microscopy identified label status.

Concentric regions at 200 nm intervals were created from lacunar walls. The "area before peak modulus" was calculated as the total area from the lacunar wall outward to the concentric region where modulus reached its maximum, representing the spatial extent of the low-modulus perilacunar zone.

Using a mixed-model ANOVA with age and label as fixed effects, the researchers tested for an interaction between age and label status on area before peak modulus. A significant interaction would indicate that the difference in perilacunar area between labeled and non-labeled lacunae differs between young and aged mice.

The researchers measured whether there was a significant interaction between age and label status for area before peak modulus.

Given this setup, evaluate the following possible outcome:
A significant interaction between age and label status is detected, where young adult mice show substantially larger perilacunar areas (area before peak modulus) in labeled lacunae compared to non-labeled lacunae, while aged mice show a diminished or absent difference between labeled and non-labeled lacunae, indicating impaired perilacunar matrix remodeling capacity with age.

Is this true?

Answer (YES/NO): NO